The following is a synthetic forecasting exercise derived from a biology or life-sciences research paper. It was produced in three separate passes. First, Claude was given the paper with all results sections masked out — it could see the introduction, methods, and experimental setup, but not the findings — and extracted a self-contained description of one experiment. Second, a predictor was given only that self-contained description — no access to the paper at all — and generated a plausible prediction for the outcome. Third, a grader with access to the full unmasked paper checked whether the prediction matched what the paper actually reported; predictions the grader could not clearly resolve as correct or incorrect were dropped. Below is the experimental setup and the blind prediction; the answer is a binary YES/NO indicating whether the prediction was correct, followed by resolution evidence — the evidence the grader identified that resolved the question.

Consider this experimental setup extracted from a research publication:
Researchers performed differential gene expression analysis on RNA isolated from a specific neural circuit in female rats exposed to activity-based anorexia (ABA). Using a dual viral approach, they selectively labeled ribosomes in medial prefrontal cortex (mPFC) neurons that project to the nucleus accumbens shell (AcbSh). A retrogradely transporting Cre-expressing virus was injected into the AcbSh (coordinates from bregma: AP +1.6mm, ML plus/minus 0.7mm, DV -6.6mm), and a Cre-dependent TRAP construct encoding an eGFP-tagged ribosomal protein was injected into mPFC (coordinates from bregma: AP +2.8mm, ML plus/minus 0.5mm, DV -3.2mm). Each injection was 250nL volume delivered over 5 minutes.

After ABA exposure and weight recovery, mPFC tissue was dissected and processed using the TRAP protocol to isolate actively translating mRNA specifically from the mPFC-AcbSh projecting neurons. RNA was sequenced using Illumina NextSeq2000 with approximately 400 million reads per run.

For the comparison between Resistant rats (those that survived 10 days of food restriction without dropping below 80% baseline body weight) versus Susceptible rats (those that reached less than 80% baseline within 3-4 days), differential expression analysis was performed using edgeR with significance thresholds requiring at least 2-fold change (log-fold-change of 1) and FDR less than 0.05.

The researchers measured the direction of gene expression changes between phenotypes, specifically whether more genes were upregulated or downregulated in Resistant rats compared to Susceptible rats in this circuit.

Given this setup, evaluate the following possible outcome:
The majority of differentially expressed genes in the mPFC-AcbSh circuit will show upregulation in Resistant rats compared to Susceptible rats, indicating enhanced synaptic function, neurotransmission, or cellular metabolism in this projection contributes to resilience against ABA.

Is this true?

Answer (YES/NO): NO